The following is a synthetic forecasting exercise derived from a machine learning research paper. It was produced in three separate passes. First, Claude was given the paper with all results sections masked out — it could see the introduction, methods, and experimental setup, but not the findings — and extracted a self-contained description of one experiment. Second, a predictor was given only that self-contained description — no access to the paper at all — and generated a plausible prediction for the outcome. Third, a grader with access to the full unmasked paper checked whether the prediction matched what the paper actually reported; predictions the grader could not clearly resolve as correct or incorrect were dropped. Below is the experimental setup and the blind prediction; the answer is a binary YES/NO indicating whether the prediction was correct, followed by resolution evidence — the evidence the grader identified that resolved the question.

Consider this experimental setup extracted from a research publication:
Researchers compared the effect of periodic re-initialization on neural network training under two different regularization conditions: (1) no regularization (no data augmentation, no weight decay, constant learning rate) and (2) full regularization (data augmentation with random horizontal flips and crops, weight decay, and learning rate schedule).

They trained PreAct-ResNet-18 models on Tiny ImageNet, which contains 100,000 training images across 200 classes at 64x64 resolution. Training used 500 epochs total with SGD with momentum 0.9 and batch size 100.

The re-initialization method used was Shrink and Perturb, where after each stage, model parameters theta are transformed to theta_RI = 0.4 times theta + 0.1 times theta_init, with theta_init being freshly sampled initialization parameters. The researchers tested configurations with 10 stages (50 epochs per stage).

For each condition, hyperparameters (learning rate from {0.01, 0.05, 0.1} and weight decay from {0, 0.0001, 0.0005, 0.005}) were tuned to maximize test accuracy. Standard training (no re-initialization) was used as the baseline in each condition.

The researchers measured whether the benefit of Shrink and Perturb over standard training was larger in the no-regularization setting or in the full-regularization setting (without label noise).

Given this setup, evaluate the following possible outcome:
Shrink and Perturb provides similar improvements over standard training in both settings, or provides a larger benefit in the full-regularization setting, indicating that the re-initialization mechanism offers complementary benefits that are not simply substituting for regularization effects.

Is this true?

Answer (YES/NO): NO